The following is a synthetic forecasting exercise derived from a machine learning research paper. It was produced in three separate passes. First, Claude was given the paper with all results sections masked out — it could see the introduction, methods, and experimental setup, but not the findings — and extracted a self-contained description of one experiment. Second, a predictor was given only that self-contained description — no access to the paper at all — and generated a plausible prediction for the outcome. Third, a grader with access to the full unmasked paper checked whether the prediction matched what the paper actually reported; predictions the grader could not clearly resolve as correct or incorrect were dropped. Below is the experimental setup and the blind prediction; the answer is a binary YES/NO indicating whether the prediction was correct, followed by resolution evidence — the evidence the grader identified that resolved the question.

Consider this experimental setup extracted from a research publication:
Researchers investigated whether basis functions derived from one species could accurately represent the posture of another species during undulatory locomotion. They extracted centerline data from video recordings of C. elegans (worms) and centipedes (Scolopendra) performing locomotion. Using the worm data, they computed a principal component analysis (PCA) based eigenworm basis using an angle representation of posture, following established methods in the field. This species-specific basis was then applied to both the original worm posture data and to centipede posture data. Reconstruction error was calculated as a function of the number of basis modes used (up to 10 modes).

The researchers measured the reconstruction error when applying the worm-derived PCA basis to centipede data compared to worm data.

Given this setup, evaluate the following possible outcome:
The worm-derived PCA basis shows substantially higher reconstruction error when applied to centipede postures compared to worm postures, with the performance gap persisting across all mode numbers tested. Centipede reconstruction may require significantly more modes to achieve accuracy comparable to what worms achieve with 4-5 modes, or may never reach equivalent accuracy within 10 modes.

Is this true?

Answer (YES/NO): YES